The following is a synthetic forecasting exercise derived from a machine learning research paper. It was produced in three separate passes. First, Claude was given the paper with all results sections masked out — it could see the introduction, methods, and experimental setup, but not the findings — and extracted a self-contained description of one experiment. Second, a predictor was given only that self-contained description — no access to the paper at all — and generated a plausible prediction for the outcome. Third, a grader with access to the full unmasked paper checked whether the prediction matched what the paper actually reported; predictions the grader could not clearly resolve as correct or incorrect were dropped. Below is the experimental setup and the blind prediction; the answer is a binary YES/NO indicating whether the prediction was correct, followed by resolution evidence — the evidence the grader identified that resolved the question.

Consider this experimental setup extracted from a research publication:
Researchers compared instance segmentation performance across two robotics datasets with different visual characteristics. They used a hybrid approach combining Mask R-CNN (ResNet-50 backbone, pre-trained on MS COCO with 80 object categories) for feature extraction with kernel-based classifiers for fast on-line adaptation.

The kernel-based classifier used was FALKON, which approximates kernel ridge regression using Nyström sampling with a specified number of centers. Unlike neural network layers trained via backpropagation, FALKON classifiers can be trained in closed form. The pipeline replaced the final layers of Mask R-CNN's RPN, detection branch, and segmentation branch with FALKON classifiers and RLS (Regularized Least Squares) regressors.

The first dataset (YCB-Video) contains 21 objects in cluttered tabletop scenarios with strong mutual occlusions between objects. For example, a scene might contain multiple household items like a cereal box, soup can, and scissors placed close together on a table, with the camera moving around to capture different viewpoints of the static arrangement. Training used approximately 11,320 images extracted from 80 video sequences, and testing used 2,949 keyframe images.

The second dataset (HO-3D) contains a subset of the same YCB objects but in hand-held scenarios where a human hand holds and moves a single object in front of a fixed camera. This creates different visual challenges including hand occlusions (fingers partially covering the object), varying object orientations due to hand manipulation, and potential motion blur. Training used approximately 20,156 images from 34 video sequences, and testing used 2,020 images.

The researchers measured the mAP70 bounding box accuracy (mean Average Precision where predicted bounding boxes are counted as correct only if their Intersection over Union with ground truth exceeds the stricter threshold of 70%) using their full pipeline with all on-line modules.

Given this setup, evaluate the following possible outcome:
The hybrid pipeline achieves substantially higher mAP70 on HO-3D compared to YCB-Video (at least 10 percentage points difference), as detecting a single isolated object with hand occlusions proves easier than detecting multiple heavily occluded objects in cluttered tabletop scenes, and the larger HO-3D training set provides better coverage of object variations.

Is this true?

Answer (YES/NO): NO